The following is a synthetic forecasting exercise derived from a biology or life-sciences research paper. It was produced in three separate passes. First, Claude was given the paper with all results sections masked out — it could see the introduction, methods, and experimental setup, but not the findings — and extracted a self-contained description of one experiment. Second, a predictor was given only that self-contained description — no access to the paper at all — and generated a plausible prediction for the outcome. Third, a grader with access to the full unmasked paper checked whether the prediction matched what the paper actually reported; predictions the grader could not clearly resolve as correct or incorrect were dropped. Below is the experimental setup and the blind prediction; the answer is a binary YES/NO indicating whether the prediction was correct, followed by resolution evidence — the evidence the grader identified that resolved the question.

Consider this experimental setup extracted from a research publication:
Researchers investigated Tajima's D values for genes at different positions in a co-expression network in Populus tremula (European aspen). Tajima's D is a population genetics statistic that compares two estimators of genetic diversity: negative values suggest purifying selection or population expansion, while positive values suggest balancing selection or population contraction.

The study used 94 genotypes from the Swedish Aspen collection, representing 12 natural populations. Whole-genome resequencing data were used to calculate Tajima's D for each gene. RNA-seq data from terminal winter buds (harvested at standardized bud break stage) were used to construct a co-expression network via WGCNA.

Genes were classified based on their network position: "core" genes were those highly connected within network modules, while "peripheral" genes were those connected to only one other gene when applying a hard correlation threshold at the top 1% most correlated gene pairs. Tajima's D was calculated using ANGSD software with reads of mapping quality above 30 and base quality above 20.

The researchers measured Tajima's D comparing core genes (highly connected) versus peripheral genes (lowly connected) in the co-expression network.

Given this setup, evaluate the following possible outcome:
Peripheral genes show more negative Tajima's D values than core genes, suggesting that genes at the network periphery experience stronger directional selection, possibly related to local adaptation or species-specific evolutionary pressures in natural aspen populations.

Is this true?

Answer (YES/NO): NO